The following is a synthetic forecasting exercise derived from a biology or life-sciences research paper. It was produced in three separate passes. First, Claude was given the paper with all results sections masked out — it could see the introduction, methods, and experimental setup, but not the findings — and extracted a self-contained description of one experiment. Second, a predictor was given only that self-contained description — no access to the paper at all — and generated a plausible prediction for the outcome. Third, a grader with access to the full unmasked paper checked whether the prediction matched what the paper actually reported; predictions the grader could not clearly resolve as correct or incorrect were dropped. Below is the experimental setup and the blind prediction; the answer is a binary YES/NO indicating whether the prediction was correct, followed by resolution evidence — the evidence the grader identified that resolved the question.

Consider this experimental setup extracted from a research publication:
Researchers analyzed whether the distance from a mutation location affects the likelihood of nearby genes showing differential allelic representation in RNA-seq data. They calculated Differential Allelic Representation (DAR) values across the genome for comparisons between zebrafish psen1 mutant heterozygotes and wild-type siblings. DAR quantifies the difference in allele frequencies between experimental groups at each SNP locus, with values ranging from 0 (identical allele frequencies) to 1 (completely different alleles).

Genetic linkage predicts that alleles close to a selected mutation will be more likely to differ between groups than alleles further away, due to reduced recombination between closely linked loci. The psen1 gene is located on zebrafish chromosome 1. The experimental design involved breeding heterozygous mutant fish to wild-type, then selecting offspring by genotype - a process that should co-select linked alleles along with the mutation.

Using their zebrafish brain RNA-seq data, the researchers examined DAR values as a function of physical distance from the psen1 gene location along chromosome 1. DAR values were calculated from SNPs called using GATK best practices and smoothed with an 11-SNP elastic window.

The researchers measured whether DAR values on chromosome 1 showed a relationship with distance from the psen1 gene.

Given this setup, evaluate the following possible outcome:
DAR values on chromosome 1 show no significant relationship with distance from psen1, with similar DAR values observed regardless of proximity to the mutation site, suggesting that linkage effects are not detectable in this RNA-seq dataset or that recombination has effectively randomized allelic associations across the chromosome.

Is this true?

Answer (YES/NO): YES